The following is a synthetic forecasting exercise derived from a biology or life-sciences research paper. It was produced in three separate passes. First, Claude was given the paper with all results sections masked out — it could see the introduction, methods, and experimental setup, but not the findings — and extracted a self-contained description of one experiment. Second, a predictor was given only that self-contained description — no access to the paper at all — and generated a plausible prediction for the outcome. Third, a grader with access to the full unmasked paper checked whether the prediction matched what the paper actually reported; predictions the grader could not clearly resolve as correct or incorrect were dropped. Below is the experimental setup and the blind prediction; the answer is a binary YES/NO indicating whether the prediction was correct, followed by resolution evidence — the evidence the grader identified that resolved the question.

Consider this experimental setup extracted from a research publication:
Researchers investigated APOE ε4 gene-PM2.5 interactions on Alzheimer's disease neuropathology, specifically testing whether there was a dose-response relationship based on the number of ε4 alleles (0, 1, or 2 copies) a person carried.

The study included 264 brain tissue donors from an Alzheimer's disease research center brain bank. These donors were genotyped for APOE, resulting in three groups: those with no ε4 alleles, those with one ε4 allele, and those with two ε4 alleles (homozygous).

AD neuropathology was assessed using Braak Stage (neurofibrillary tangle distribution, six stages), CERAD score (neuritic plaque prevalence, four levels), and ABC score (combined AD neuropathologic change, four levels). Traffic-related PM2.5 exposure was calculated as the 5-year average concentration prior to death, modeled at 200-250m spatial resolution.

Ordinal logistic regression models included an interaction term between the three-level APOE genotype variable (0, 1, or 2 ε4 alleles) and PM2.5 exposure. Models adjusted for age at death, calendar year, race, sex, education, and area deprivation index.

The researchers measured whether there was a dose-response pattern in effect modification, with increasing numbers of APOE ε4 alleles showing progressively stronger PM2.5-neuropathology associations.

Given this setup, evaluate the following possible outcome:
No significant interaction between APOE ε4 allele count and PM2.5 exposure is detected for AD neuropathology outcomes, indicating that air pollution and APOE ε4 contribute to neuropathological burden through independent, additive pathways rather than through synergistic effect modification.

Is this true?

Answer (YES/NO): NO